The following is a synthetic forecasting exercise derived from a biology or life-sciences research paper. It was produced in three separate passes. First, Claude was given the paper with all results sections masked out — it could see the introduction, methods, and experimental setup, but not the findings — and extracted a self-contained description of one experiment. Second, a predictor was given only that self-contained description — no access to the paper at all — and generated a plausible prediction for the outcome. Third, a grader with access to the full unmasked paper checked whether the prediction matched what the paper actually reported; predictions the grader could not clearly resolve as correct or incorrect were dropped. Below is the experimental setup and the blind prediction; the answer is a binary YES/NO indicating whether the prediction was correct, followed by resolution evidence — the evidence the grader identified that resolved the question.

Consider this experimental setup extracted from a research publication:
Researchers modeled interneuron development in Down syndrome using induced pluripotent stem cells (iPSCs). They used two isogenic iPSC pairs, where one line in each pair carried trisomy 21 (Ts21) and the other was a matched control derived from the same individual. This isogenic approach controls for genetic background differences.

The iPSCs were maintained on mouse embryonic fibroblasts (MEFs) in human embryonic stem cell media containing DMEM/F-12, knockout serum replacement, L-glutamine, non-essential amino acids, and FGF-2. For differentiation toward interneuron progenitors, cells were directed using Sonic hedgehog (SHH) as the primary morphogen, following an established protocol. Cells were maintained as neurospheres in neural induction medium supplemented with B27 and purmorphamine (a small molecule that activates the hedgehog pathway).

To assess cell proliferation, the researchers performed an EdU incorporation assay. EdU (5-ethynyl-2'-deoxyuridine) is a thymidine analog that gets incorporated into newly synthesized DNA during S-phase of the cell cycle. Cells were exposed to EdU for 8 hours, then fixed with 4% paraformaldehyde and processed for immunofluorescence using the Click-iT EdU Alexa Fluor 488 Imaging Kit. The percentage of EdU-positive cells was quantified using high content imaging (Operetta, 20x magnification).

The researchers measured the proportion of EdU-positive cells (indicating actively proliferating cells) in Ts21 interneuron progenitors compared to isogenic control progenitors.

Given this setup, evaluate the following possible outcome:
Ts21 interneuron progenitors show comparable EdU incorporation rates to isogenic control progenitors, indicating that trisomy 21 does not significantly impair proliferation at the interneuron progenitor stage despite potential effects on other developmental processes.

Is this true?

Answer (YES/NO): NO